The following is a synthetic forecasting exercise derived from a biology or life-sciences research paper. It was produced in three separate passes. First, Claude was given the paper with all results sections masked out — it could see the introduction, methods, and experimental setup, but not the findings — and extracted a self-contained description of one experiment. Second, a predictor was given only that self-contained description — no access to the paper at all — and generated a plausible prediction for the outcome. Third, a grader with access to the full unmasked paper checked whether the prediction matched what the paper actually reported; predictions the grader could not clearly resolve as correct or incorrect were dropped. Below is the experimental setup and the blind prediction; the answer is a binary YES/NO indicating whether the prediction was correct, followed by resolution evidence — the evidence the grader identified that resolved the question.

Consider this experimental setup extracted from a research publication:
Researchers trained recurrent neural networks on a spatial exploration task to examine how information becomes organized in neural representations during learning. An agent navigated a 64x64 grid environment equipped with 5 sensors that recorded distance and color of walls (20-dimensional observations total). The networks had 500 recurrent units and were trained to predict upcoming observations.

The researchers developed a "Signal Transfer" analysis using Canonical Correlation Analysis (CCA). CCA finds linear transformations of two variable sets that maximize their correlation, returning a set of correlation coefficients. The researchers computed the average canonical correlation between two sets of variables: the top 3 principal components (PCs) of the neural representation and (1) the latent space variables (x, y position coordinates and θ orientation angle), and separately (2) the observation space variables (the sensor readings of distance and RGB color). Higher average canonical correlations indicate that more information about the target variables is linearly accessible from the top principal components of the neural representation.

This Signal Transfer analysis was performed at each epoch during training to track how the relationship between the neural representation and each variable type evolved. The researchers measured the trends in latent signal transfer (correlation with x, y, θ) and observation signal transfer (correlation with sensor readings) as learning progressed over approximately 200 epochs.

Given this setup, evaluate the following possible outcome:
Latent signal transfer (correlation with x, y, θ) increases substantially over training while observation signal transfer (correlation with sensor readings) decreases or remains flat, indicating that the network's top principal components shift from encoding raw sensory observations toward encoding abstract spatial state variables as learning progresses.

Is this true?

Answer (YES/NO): YES